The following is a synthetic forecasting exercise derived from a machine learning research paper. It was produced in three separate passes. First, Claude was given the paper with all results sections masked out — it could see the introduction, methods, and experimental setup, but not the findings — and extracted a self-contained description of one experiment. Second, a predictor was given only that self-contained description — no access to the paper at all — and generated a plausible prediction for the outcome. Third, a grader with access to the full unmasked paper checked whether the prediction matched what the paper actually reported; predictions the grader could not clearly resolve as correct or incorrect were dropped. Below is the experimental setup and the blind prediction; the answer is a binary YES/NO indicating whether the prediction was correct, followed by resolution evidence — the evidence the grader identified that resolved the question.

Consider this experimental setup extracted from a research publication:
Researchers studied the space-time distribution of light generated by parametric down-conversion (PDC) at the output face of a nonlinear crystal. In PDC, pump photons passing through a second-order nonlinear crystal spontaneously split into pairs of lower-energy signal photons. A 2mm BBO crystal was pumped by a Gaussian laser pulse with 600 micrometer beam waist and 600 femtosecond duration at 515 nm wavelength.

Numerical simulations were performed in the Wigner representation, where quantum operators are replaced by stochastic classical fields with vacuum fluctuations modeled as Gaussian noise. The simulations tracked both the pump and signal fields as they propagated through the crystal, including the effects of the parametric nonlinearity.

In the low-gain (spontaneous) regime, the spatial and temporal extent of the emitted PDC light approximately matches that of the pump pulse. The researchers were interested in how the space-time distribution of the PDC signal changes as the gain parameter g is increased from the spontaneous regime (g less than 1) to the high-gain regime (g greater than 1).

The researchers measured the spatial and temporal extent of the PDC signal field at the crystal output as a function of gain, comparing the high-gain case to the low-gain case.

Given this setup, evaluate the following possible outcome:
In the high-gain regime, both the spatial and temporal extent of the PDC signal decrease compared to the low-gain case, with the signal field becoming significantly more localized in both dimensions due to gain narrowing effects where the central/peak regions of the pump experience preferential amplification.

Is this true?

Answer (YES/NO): YES